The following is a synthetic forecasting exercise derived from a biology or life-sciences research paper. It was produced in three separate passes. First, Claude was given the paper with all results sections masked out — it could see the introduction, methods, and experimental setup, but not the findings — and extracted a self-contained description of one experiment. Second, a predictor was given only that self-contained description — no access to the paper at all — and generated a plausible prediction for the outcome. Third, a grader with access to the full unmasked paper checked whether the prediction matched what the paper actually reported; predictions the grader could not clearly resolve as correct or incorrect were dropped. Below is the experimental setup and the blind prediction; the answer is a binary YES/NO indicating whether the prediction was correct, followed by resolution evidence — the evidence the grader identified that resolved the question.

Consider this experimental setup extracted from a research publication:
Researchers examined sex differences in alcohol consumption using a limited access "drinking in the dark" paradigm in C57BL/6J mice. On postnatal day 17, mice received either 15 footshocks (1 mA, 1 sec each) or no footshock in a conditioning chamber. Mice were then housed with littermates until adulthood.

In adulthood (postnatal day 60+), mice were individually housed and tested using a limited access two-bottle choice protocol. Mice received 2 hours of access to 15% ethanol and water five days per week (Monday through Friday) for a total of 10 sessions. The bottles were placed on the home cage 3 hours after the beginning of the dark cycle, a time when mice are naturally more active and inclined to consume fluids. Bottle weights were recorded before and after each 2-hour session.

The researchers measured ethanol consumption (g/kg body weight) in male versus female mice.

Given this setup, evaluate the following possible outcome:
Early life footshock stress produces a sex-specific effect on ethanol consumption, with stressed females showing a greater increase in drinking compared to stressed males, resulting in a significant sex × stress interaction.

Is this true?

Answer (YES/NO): NO